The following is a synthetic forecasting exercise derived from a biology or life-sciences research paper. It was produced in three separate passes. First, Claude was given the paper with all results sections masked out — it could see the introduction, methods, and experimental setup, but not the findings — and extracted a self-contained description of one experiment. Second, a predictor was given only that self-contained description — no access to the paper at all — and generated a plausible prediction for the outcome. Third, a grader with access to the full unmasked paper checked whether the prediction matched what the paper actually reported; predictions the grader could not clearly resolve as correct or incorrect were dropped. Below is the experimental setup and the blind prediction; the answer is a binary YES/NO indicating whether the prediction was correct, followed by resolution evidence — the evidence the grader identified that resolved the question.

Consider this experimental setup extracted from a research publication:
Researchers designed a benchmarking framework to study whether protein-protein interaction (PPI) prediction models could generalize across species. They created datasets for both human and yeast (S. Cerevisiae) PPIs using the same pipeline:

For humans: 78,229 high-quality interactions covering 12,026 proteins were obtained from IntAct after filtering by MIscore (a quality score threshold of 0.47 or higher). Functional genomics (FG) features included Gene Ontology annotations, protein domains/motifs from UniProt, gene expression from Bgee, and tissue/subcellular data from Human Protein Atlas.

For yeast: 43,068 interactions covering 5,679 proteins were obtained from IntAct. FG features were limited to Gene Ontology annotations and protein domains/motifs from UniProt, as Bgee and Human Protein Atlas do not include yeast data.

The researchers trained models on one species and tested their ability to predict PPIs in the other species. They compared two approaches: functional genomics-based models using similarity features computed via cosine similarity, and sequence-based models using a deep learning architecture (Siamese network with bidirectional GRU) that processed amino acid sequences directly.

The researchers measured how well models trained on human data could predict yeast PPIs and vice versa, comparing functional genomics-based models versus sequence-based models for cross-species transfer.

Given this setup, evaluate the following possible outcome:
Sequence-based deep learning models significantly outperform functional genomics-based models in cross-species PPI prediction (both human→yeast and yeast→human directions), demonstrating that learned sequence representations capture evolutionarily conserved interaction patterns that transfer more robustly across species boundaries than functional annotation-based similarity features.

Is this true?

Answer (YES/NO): NO